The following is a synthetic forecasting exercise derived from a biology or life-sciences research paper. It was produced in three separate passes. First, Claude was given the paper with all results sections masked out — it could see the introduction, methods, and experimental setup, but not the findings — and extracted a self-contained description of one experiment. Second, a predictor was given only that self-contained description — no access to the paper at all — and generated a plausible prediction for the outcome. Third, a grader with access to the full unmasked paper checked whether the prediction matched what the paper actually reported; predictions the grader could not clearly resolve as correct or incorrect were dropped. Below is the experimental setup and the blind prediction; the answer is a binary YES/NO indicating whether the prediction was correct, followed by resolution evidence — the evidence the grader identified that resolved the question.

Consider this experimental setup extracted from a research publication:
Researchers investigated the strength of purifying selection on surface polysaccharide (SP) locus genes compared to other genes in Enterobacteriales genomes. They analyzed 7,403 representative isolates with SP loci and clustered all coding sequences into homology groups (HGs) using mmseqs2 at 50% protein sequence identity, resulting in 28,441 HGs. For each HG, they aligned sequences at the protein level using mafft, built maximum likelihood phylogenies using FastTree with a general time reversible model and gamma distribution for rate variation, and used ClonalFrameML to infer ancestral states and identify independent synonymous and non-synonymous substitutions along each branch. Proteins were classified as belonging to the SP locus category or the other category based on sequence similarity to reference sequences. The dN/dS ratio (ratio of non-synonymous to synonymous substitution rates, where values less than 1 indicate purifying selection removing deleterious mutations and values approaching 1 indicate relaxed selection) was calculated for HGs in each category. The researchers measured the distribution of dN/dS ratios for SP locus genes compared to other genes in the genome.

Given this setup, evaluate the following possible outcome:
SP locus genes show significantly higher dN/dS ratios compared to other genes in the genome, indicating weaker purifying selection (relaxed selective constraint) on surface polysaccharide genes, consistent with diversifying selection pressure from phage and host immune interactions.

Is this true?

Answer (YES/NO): YES